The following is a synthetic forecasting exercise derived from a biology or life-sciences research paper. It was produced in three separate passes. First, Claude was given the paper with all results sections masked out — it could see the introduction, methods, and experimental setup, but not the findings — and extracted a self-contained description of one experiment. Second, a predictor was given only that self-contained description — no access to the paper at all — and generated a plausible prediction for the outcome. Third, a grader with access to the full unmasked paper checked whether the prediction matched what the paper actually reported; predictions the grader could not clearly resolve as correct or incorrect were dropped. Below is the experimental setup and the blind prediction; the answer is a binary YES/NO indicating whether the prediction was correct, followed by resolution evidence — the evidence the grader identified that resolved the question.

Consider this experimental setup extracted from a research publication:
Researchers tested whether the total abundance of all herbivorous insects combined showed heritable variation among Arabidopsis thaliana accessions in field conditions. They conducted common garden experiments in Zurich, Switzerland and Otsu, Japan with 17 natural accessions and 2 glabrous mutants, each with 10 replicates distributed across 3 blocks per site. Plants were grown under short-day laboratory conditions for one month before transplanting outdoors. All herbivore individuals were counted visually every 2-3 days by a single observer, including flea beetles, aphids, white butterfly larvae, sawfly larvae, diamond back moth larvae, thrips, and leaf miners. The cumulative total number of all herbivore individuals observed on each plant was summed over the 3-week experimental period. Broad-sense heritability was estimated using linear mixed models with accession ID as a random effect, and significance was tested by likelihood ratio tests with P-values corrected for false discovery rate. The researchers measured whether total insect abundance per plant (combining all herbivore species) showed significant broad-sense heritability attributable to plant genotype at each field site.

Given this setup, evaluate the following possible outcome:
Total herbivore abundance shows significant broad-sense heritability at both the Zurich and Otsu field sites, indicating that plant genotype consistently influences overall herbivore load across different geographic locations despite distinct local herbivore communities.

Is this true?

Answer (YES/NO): YES